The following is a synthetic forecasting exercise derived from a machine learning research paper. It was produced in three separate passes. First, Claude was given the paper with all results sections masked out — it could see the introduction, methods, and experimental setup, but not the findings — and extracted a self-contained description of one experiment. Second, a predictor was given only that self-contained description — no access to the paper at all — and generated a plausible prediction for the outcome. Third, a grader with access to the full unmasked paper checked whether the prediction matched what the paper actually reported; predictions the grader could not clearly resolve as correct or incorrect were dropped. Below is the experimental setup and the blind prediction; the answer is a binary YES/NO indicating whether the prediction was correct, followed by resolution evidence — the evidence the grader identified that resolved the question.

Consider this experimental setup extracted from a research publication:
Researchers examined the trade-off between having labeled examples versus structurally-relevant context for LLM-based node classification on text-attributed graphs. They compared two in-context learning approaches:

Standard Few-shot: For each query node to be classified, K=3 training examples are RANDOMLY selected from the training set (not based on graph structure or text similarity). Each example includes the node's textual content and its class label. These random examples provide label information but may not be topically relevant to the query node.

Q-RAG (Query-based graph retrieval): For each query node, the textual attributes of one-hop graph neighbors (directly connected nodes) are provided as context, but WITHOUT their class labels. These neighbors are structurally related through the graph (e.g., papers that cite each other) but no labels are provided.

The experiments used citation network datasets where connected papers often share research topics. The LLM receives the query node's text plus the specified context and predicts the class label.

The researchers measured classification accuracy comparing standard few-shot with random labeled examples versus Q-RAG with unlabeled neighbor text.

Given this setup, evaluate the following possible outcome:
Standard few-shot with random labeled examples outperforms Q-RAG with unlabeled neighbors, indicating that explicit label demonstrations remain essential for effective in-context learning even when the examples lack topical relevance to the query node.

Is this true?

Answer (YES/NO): NO